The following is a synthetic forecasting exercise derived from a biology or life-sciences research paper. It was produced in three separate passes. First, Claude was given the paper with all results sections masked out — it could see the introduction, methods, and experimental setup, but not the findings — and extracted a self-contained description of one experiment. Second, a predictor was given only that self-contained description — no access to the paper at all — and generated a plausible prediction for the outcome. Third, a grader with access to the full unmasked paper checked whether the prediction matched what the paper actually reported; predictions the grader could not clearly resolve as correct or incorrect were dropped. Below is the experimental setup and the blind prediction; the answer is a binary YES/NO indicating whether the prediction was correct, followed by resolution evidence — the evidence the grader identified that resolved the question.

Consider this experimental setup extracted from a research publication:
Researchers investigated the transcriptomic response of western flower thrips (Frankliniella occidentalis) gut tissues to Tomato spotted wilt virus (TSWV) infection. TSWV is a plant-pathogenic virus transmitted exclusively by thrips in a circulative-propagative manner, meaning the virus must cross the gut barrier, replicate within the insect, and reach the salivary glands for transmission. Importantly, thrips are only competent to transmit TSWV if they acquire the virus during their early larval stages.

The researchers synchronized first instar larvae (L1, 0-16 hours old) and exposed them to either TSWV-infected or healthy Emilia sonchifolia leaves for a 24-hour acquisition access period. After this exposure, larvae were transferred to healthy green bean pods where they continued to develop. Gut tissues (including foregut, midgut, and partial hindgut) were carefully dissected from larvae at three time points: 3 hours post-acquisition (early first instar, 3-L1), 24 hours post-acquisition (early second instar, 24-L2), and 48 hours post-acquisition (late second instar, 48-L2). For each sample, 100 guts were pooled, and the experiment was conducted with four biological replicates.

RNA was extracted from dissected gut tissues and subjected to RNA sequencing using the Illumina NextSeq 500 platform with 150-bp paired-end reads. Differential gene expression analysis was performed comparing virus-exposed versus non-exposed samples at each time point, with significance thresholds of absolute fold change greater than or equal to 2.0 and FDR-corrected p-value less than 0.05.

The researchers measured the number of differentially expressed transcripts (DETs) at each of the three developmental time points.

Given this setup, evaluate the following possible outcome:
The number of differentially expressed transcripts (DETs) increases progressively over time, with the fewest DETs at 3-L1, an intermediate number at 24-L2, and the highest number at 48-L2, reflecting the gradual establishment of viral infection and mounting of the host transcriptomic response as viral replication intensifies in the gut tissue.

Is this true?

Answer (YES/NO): NO